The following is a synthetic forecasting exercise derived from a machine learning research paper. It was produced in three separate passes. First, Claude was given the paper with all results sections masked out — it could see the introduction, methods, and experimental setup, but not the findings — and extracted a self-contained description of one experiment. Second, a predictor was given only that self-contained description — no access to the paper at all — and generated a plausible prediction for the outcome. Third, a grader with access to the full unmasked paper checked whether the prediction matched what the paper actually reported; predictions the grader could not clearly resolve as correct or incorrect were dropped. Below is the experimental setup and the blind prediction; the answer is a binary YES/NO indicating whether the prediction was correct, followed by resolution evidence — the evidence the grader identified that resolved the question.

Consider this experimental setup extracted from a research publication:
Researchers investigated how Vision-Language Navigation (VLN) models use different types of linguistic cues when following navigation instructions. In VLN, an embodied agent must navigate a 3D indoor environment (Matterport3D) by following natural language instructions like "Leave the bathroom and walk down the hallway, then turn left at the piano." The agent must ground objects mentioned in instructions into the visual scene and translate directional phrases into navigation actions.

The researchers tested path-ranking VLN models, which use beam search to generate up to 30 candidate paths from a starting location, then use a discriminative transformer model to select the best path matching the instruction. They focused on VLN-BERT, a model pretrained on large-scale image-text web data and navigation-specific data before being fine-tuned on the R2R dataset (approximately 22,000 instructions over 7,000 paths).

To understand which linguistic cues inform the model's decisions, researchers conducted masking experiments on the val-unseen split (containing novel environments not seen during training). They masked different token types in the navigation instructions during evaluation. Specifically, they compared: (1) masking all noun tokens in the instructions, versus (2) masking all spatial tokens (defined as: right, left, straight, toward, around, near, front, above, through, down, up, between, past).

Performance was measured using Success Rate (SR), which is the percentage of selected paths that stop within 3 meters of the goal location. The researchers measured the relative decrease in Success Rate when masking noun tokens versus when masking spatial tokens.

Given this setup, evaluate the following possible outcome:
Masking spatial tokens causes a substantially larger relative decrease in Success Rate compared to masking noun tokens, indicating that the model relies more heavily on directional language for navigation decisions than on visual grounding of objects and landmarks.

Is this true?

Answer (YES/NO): NO